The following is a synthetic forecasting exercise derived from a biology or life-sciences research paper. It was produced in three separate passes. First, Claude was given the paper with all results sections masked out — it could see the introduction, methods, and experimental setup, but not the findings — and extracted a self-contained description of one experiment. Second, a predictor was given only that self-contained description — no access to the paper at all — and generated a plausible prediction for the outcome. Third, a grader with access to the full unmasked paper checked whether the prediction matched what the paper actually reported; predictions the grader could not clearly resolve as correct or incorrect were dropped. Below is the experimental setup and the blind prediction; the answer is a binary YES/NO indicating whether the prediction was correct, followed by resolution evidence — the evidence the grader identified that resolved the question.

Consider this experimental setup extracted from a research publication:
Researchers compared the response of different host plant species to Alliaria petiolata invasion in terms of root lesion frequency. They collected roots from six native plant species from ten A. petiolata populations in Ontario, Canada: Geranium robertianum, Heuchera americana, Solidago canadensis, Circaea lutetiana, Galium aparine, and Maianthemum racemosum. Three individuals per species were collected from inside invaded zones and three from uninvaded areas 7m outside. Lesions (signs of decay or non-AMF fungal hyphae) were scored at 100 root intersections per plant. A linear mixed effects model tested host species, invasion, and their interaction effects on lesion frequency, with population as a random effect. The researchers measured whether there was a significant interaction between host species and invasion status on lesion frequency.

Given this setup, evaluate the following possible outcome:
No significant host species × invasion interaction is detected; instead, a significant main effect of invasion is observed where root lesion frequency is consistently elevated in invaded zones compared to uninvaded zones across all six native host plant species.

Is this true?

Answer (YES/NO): NO